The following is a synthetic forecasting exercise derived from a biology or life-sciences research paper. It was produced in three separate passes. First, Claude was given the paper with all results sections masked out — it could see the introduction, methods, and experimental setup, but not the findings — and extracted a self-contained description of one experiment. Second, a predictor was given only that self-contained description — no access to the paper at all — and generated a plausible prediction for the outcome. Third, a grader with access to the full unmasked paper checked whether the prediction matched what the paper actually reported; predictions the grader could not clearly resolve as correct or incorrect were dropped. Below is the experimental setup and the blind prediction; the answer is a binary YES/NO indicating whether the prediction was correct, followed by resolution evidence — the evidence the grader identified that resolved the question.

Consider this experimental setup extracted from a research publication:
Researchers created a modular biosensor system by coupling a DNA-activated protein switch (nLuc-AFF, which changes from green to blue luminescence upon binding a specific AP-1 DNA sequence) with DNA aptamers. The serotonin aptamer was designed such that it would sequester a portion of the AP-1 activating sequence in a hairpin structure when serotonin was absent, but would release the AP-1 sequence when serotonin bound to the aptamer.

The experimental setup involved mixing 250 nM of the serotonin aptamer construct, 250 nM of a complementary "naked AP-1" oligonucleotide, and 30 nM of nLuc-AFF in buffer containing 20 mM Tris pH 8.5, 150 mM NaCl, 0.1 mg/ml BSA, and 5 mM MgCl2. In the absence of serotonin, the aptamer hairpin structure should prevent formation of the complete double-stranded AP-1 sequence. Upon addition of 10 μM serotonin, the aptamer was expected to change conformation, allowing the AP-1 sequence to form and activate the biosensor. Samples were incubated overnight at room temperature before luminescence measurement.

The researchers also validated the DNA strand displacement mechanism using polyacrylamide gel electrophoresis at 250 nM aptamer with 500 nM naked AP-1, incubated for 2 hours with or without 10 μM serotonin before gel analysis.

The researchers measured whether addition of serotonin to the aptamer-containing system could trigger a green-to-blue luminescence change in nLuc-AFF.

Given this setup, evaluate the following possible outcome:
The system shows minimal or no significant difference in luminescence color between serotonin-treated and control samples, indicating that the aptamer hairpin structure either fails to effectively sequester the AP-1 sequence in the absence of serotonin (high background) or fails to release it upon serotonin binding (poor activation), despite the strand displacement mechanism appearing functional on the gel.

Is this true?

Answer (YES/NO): NO